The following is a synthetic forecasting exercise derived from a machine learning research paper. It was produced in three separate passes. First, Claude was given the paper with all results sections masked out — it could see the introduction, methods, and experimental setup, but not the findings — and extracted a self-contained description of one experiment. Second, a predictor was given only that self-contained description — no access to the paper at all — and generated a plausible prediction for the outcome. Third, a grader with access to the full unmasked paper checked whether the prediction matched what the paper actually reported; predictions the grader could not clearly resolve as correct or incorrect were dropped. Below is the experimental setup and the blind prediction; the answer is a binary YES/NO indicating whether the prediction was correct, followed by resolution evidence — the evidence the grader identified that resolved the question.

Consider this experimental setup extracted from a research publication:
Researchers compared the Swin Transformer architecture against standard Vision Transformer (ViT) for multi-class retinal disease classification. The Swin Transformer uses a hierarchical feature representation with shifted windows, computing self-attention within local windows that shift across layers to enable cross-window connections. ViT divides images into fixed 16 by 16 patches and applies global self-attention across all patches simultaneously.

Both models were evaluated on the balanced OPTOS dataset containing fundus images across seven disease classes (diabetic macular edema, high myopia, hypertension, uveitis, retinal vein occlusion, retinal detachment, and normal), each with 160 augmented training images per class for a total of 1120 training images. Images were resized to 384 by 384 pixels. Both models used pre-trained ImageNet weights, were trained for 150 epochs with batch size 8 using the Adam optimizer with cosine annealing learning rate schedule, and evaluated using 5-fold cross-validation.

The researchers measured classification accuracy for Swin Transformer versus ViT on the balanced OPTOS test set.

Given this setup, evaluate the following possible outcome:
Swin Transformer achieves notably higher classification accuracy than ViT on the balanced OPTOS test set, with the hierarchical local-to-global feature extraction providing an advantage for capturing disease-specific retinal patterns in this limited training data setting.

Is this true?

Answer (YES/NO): NO